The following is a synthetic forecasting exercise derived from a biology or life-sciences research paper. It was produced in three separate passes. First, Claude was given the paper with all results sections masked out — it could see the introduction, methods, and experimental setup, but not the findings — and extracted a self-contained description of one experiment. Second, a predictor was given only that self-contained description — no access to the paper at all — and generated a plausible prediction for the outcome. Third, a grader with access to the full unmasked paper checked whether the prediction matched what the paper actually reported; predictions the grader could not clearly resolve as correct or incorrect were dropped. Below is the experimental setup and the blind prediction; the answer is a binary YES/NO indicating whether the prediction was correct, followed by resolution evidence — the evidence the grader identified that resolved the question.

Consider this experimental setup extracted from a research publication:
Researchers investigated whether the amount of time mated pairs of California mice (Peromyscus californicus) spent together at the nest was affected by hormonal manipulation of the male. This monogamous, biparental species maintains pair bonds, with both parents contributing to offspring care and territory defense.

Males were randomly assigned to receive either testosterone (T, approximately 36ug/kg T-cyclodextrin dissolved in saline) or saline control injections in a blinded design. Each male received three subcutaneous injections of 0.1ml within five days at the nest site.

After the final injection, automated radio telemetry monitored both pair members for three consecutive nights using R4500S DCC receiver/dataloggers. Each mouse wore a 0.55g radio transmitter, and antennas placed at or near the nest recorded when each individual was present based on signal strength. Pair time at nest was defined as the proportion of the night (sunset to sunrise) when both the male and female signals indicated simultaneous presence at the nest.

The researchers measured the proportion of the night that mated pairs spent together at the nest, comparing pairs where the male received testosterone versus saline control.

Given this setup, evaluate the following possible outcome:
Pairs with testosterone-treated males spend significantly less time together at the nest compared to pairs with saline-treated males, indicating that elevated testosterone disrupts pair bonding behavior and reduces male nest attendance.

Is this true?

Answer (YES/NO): NO